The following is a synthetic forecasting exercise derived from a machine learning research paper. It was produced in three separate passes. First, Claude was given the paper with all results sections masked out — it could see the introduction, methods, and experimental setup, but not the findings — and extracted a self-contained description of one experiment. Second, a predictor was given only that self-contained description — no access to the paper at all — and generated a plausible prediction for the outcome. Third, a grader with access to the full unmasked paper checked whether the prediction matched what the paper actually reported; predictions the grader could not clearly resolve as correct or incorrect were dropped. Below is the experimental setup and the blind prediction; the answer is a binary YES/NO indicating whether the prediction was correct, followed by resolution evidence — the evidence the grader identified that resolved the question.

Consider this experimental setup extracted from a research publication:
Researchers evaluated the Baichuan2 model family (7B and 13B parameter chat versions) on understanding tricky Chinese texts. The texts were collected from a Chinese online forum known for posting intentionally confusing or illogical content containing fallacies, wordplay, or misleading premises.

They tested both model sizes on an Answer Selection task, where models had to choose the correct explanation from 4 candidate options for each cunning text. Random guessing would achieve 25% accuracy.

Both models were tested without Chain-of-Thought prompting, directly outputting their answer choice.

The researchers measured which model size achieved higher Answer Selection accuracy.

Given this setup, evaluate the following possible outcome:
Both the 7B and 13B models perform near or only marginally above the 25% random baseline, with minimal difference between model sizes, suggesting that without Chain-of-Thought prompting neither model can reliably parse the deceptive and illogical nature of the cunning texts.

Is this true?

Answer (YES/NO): NO